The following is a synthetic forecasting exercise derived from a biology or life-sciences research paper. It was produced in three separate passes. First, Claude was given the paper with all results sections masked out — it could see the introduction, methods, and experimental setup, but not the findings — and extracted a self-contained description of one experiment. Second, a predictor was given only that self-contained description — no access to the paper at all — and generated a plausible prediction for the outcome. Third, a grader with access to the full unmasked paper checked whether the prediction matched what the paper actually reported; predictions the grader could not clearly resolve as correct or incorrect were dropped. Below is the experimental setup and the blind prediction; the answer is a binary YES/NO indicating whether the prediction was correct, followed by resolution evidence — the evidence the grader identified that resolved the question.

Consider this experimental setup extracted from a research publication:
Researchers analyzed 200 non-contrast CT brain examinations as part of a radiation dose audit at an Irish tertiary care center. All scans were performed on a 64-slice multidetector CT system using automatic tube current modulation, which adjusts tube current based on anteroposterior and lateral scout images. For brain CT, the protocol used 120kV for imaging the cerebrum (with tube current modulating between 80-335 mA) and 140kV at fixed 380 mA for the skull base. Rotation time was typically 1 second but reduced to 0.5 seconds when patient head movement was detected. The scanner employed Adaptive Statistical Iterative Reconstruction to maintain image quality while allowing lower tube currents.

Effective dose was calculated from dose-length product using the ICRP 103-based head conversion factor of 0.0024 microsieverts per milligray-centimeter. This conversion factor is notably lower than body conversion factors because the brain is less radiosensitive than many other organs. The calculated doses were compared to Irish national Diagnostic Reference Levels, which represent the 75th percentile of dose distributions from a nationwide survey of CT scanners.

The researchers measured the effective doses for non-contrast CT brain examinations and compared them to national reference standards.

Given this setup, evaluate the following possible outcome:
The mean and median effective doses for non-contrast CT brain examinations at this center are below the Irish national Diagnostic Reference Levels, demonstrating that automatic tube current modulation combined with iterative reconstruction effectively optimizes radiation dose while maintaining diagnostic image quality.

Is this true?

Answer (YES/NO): NO